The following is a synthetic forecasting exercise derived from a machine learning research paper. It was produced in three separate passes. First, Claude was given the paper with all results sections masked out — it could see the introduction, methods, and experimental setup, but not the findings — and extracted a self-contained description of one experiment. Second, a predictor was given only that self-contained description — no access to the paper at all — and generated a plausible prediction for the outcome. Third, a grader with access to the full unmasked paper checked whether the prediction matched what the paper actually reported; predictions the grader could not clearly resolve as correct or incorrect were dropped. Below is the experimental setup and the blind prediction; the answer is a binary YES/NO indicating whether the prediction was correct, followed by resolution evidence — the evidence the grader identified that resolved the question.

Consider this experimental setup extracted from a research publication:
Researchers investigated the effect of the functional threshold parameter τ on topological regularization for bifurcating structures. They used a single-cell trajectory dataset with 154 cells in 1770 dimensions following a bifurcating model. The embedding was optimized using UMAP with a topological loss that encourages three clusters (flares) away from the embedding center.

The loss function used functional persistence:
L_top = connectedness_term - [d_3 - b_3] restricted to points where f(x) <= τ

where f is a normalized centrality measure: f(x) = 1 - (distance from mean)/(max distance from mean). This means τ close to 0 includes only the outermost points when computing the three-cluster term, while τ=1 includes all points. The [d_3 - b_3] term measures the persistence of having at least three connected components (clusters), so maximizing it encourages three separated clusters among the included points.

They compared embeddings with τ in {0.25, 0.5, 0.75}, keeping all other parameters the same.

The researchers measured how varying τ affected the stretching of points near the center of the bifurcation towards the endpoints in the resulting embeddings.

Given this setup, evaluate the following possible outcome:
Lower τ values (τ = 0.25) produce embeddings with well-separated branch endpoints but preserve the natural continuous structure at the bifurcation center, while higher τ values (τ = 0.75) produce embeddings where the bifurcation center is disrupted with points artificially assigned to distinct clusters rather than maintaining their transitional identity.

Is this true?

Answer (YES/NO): NO